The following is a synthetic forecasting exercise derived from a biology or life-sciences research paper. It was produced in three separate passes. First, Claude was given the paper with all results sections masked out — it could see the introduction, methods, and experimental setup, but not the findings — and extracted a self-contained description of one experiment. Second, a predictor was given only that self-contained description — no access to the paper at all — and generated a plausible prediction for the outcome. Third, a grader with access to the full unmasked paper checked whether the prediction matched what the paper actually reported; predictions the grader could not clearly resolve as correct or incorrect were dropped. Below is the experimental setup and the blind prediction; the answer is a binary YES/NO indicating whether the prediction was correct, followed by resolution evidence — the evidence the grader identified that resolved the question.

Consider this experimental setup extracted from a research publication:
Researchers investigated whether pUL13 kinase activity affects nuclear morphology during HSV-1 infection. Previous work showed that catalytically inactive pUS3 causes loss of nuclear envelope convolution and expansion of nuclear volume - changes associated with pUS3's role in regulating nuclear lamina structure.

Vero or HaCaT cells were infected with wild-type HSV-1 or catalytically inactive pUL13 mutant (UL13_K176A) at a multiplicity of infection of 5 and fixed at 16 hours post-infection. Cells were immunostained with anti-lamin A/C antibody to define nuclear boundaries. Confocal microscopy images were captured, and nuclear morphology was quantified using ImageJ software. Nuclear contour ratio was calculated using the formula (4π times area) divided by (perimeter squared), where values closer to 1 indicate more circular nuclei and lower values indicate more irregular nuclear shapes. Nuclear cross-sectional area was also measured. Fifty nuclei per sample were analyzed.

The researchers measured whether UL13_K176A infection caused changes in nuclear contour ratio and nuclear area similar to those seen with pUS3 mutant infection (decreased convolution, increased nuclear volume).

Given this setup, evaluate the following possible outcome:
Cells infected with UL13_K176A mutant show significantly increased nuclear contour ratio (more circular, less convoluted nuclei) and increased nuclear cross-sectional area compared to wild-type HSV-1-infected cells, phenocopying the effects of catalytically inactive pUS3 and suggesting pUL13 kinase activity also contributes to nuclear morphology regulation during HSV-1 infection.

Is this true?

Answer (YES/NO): NO